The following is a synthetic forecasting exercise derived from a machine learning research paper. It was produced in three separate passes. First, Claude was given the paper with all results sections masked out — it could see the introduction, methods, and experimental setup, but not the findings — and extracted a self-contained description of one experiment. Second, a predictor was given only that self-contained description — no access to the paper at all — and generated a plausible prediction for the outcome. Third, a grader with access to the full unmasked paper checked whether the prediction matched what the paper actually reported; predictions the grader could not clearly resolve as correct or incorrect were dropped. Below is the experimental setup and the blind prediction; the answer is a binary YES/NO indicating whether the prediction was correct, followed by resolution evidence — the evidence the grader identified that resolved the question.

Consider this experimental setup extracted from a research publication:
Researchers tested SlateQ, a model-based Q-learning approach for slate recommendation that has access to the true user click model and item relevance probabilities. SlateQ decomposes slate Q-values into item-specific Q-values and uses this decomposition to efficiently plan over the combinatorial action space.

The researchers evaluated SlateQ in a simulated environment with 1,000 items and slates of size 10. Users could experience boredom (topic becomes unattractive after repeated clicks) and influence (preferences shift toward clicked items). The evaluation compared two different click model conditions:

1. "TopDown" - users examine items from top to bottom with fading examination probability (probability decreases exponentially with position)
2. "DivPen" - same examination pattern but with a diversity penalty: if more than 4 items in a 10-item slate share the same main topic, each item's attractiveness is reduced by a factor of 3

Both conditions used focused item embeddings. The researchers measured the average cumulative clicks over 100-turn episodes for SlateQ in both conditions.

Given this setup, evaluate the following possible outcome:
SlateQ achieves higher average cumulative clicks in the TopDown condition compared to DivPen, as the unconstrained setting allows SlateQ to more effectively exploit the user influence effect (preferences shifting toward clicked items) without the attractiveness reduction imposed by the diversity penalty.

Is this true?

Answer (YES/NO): YES